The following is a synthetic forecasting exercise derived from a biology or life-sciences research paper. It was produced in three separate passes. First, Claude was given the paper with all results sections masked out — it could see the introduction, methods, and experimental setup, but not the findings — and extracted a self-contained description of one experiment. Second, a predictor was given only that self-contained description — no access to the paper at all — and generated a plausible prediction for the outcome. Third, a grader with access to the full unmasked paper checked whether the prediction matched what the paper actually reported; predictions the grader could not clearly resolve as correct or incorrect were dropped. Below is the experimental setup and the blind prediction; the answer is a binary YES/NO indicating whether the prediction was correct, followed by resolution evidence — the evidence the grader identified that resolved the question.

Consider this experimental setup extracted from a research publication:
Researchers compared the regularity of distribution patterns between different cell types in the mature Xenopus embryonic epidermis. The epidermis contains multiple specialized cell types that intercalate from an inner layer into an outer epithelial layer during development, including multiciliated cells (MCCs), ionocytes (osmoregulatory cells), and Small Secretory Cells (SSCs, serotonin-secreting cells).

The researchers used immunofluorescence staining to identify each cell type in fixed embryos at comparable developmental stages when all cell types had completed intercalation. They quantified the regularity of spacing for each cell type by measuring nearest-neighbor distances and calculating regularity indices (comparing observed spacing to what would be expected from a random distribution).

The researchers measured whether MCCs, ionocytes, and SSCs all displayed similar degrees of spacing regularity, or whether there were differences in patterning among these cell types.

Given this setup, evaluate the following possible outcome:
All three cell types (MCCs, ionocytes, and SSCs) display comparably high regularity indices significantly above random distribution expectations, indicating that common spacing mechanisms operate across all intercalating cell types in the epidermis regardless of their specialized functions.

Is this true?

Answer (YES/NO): NO